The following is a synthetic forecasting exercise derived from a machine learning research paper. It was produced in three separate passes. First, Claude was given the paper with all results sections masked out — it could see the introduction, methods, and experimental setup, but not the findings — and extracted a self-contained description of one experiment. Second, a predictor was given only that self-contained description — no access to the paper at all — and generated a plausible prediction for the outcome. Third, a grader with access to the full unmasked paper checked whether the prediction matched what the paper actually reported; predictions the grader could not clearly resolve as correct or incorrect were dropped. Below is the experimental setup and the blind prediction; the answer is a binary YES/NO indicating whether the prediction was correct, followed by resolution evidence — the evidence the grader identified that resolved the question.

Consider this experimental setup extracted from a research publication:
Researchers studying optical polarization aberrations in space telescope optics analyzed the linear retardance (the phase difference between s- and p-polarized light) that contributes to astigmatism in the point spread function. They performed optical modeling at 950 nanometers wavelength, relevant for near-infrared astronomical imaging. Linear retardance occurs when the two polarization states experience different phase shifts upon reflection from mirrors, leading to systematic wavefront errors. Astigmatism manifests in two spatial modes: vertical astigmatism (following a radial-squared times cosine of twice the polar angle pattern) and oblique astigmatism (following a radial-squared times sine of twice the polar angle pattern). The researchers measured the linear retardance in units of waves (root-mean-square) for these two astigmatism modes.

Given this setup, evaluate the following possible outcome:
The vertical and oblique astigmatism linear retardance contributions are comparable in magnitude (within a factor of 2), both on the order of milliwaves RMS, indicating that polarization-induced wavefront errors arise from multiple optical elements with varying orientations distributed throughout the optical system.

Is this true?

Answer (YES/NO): YES